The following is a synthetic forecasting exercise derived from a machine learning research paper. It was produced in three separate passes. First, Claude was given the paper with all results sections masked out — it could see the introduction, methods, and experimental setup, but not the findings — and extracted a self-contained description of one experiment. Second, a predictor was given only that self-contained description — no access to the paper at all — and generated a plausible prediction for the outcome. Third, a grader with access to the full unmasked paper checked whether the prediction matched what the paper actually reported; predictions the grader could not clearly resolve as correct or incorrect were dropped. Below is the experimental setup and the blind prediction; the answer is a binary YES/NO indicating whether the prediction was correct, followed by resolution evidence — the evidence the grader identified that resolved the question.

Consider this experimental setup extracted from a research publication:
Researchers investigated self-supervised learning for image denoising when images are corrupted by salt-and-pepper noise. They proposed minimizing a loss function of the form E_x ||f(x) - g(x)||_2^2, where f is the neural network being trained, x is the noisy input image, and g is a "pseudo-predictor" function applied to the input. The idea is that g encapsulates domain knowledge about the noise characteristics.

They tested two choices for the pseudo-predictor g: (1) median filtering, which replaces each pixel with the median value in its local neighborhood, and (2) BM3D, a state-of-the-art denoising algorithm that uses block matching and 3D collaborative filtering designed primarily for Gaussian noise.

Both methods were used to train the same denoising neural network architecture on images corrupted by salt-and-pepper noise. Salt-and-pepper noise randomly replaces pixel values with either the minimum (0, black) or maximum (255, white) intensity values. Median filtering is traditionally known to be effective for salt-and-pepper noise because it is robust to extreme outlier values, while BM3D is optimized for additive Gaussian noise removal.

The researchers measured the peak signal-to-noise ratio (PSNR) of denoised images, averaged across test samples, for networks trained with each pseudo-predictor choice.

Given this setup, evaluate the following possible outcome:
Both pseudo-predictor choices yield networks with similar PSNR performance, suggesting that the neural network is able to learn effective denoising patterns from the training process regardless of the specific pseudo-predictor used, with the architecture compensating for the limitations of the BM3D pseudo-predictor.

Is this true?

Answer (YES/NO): NO